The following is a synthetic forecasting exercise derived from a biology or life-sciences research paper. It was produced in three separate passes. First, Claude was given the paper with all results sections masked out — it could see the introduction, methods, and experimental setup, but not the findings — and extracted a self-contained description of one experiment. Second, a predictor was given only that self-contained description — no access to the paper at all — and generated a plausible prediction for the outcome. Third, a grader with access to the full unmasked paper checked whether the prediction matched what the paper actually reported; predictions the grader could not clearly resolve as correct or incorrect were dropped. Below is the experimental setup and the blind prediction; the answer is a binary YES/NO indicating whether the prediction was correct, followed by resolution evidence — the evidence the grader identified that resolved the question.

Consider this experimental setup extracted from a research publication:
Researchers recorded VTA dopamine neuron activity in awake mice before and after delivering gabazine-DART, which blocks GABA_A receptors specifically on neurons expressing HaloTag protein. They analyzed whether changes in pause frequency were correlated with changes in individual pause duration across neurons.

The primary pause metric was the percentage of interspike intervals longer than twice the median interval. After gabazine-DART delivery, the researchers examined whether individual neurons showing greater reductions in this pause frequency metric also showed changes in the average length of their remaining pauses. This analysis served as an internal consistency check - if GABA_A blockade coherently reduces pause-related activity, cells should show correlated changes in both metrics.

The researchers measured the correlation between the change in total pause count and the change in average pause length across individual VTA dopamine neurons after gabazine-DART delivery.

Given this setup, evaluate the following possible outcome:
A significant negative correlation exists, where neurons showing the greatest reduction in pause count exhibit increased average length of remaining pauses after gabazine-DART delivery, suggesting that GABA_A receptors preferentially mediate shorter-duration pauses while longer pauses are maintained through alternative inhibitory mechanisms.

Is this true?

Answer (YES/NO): NO